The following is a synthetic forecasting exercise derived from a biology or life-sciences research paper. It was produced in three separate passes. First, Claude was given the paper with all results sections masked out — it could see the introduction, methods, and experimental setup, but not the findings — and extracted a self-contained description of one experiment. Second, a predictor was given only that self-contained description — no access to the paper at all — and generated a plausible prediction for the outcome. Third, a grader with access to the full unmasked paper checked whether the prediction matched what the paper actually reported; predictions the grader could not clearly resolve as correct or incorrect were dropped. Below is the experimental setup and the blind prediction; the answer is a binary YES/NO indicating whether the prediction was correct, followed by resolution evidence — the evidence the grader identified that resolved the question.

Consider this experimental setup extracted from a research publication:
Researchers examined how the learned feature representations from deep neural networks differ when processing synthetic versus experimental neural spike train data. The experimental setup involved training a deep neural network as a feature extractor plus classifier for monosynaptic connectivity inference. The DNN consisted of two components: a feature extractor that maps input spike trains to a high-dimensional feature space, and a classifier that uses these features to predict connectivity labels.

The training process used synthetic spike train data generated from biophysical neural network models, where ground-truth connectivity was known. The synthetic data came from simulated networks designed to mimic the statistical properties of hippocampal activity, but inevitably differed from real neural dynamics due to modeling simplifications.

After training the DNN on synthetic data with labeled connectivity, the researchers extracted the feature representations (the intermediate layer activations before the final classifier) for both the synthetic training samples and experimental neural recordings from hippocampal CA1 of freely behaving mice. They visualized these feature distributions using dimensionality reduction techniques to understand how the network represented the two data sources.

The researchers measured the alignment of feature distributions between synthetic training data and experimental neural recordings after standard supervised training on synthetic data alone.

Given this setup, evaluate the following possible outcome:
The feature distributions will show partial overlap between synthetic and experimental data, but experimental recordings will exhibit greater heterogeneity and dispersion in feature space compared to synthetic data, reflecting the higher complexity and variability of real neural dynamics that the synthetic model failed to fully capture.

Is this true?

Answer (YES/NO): NO